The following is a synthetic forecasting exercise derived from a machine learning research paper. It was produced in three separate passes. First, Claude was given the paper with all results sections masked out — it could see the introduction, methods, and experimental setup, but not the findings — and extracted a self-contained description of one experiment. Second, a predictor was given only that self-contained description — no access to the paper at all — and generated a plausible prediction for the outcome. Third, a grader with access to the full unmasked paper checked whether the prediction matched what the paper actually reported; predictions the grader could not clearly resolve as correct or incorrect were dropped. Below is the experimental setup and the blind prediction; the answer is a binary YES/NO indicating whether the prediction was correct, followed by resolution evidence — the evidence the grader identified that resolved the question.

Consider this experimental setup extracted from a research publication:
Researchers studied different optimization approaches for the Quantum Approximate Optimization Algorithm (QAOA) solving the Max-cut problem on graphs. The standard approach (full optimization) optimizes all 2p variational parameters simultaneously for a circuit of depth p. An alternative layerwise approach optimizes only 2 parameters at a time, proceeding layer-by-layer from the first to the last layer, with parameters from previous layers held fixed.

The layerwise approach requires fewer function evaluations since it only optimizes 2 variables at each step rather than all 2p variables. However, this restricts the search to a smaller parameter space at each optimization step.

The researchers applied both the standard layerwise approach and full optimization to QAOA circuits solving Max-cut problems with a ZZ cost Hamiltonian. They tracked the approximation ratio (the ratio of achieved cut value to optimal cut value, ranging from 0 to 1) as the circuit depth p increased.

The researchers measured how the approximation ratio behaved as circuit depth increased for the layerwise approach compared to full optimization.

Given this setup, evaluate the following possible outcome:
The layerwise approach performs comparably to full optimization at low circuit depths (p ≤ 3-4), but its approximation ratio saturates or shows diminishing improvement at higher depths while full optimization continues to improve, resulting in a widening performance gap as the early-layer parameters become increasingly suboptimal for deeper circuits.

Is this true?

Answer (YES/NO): NO